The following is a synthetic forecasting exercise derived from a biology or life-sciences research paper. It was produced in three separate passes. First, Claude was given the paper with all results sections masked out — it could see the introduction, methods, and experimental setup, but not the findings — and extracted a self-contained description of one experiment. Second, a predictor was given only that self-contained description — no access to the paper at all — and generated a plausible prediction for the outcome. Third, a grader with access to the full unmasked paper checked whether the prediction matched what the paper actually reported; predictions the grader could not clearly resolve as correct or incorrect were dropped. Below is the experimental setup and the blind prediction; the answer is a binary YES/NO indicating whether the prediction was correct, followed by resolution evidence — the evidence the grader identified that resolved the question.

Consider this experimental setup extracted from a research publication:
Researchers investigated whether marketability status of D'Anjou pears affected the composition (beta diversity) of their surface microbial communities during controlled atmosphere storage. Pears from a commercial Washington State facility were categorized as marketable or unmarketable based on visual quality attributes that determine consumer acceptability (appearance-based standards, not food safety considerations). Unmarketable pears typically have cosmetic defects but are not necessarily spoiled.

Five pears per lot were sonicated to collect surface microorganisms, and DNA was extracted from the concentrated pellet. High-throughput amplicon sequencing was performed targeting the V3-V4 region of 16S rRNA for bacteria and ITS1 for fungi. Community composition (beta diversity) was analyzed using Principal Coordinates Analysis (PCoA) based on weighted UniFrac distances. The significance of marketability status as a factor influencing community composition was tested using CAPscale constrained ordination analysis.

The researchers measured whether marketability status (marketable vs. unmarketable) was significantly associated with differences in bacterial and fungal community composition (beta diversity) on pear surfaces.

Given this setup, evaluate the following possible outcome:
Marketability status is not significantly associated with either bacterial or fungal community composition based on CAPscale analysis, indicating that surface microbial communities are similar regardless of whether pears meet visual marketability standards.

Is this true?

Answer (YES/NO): NO